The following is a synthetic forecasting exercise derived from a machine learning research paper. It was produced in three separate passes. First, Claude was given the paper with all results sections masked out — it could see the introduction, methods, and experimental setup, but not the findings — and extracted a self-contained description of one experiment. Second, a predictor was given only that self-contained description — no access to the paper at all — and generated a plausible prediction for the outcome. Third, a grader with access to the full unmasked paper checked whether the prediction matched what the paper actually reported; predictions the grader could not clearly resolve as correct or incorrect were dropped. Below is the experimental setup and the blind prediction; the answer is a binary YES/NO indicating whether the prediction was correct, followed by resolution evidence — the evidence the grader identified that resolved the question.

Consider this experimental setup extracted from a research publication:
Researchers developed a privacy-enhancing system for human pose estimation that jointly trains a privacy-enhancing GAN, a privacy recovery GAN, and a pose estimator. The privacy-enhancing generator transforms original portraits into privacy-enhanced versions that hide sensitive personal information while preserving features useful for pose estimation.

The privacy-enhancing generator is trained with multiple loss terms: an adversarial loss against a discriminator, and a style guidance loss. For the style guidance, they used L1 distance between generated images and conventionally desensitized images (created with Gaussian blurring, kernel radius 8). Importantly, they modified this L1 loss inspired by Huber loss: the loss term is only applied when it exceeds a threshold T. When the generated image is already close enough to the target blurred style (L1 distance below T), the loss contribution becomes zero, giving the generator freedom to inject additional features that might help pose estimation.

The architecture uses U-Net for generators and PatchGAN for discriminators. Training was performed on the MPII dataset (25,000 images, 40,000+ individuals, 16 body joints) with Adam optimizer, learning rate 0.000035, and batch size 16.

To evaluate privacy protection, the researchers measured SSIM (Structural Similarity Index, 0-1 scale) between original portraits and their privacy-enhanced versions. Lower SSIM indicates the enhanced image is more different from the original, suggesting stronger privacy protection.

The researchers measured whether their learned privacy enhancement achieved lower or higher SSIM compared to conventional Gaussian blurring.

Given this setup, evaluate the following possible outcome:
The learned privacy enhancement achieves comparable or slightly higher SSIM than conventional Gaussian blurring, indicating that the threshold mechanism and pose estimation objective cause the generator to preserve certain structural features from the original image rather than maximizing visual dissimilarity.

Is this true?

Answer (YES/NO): YES